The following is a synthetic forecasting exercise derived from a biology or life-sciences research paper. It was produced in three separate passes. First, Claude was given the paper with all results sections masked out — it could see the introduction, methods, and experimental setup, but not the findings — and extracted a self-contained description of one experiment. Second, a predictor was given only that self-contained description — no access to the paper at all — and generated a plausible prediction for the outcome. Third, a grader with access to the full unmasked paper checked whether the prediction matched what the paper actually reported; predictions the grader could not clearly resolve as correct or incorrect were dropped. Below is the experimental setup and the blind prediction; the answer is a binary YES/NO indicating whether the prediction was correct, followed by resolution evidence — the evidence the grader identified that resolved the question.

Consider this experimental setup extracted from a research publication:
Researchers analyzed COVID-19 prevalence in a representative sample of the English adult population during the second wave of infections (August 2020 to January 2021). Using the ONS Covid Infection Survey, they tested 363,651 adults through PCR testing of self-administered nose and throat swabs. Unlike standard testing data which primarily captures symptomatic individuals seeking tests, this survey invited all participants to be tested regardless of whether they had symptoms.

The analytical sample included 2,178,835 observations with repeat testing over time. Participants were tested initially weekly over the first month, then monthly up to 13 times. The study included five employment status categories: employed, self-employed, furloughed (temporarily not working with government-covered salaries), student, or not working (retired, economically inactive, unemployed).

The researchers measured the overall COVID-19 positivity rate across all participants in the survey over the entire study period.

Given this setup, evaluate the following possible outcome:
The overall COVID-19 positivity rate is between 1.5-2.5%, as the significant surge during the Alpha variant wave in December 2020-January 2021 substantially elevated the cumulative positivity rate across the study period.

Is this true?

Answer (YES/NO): NO